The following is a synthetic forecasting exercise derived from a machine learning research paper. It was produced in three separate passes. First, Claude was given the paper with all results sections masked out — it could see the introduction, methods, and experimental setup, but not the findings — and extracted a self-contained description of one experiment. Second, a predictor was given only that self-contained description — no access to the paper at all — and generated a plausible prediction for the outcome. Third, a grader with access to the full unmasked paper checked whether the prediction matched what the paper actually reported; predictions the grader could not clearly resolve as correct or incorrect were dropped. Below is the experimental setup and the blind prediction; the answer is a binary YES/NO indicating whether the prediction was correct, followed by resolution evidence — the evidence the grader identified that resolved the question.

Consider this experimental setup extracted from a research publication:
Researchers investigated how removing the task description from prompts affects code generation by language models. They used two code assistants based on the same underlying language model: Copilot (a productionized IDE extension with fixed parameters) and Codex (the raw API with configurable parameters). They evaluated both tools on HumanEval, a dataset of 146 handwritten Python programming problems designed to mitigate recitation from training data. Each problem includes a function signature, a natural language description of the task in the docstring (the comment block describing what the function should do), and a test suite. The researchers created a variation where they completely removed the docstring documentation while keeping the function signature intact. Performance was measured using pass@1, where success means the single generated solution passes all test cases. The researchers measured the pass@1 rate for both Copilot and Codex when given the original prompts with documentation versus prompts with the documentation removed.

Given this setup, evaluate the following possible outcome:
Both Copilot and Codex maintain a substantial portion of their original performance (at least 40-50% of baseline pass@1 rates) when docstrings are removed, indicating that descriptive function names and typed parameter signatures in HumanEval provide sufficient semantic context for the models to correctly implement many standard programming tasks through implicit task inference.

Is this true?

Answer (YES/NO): NO